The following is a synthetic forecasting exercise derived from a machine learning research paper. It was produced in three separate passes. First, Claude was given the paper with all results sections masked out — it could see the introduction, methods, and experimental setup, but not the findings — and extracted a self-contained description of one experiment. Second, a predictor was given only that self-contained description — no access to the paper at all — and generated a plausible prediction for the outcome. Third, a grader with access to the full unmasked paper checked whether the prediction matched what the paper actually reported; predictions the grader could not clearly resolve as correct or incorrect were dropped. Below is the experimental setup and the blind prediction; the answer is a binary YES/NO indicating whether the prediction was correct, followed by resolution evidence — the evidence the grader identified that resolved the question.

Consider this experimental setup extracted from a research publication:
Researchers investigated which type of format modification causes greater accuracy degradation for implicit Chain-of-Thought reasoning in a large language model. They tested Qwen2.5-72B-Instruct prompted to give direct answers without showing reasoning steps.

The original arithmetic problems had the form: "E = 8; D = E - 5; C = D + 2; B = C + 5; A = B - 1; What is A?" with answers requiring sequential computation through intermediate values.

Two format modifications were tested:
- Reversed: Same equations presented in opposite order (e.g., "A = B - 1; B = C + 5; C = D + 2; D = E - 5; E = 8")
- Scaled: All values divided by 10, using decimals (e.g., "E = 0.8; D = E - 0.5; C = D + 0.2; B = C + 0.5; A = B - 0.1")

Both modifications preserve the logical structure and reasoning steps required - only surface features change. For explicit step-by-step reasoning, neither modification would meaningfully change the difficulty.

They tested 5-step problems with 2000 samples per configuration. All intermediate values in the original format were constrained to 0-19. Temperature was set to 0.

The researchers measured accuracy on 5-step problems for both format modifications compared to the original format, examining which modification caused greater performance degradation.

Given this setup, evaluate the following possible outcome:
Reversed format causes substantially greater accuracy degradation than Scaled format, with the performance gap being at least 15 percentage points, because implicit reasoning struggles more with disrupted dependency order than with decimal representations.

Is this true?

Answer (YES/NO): YES